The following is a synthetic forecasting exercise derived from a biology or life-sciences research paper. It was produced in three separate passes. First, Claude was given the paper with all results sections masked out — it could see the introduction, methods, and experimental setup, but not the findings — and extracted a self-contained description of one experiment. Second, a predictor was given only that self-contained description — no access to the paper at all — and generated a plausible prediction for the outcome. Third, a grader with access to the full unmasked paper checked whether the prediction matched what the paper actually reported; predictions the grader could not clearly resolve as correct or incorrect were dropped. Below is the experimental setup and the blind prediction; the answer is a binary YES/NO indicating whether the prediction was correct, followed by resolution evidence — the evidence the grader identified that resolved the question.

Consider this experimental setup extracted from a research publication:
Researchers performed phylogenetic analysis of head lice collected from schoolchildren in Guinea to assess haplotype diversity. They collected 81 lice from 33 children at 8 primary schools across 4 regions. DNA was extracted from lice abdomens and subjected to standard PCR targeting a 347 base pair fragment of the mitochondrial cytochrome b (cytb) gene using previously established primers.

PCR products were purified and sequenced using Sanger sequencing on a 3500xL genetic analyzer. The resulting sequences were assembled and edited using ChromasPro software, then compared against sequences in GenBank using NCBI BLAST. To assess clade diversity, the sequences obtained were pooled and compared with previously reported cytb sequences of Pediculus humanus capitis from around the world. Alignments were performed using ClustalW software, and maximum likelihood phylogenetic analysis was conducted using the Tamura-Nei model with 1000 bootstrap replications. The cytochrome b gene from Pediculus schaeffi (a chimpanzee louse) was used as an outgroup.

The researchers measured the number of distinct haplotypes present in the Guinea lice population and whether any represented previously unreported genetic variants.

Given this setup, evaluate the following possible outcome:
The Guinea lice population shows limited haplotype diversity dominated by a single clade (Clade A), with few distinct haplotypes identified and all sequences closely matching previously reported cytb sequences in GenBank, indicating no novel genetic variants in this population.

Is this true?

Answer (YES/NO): NO